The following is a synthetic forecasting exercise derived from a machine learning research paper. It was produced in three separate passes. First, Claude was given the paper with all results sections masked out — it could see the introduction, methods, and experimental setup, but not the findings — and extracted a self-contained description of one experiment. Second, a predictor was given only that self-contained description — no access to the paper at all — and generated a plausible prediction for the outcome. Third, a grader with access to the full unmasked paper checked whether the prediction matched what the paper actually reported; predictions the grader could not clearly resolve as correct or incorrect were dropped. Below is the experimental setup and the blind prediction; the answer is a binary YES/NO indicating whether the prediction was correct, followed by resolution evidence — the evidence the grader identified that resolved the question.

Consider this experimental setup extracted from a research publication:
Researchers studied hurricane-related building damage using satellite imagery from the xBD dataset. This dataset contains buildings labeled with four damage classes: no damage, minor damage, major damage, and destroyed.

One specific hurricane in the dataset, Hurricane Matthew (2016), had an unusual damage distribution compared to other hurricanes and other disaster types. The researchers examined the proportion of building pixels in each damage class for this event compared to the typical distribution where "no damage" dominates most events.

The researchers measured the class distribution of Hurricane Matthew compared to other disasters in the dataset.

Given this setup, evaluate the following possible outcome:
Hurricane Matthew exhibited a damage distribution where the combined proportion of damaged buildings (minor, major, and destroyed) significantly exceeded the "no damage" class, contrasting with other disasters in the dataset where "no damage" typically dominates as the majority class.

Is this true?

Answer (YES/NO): YES